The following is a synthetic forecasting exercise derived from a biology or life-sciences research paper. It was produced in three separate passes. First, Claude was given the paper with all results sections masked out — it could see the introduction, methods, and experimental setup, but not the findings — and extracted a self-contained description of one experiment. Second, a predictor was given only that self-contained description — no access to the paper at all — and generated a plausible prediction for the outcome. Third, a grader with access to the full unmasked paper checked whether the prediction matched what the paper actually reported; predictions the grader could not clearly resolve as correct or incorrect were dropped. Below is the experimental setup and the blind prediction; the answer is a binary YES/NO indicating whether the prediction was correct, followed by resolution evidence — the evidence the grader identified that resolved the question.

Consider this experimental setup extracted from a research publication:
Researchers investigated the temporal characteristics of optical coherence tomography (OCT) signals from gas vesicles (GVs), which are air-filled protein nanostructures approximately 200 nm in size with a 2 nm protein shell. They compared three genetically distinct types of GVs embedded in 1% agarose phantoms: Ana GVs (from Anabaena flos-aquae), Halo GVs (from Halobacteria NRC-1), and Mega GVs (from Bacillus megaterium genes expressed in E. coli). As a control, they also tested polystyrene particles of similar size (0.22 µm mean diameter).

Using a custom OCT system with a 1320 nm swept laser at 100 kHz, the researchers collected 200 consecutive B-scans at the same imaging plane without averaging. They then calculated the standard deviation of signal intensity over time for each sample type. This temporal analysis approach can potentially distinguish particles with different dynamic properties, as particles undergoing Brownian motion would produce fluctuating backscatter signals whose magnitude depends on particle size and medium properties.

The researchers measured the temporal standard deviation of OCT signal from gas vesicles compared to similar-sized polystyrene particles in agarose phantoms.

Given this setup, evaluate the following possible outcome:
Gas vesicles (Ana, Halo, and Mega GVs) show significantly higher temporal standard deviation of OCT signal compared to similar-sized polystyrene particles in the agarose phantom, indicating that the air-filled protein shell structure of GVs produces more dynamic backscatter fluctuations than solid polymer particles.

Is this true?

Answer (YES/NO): NO